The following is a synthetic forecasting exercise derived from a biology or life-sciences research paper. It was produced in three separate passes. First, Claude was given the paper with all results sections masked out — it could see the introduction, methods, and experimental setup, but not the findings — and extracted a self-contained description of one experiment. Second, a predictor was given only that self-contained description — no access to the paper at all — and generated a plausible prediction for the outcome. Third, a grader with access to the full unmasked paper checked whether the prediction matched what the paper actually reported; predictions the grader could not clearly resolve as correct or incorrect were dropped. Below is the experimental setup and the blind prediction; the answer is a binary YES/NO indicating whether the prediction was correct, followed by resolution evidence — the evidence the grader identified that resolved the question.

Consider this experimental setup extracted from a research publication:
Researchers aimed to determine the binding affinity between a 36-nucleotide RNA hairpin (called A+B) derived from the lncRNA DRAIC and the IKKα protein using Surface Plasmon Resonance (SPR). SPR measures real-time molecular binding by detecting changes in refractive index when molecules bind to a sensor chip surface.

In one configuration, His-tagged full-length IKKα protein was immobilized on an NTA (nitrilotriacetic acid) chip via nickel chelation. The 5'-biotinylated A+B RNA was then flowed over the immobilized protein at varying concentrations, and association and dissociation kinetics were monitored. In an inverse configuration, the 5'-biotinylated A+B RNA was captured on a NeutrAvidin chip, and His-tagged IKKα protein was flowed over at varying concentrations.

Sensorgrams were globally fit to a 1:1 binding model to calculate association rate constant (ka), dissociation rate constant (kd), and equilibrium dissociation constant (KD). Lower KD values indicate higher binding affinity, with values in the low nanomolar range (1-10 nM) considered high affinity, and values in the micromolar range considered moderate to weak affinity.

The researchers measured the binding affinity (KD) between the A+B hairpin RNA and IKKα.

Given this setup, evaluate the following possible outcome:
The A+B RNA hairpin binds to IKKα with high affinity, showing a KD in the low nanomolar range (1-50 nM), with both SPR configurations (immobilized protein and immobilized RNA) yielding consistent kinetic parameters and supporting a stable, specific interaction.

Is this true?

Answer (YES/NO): NO